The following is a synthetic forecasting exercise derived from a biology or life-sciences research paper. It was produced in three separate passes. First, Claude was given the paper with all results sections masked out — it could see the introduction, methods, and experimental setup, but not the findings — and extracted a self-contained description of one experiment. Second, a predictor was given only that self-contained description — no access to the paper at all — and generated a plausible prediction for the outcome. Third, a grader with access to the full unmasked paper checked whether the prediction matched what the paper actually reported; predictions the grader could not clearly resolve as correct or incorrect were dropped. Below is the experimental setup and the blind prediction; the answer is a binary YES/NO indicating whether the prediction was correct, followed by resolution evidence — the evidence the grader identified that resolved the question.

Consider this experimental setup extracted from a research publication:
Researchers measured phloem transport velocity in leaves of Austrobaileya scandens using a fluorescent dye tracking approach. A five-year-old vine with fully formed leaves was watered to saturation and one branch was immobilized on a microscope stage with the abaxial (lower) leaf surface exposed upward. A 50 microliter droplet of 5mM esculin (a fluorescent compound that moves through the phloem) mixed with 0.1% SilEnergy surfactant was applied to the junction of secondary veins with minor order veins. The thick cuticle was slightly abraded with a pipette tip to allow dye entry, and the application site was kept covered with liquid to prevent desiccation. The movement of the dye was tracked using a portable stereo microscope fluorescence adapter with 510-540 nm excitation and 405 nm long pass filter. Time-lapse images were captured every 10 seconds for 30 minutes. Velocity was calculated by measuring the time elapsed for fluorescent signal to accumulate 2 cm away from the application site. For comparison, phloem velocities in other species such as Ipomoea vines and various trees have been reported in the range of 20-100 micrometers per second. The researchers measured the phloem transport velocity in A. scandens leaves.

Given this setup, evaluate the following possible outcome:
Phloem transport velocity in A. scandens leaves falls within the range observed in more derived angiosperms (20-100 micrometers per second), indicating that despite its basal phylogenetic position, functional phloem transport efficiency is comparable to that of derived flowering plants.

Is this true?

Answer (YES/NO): NO